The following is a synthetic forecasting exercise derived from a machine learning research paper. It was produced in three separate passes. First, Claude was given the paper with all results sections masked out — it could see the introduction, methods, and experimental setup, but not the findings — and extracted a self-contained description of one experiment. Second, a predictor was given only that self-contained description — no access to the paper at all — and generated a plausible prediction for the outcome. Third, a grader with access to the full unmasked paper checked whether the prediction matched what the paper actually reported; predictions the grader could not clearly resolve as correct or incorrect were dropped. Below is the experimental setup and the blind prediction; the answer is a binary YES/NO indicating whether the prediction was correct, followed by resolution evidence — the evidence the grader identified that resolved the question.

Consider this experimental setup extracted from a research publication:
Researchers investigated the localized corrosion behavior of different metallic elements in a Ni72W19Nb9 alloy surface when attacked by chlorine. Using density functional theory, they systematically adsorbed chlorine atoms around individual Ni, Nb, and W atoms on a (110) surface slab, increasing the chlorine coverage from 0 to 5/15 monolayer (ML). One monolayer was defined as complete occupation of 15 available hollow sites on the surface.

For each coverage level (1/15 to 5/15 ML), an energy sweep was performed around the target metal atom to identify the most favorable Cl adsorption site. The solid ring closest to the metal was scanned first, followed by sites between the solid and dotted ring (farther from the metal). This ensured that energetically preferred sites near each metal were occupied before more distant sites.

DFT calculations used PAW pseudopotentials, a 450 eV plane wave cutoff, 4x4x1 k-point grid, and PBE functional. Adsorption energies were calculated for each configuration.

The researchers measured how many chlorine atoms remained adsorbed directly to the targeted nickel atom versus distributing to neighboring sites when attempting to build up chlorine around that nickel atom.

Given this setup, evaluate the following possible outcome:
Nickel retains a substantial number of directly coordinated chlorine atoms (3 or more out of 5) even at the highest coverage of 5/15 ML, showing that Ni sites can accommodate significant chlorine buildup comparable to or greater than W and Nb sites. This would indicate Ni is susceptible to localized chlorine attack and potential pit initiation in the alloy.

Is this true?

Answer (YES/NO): NO